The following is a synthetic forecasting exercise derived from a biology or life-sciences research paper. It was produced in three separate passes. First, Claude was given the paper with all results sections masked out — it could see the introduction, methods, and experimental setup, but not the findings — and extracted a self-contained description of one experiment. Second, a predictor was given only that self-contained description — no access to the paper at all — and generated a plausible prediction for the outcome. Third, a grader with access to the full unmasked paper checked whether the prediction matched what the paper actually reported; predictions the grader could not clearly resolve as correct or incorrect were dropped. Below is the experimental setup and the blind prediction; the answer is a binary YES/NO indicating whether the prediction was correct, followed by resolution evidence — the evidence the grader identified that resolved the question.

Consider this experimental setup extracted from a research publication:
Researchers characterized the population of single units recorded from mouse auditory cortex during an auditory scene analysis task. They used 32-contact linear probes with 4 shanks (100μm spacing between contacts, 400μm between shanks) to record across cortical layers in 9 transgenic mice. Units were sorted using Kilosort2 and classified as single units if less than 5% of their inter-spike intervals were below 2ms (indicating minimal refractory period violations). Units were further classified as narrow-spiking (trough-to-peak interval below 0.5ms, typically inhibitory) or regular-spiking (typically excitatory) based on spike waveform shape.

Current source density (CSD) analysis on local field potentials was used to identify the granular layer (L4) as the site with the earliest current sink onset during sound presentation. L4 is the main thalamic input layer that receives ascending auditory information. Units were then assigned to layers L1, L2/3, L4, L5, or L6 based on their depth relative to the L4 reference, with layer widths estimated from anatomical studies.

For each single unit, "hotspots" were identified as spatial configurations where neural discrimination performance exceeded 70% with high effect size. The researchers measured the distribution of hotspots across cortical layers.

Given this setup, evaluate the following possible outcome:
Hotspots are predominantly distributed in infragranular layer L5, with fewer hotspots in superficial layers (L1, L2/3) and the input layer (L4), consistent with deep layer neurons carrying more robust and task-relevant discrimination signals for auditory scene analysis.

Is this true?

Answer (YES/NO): NO